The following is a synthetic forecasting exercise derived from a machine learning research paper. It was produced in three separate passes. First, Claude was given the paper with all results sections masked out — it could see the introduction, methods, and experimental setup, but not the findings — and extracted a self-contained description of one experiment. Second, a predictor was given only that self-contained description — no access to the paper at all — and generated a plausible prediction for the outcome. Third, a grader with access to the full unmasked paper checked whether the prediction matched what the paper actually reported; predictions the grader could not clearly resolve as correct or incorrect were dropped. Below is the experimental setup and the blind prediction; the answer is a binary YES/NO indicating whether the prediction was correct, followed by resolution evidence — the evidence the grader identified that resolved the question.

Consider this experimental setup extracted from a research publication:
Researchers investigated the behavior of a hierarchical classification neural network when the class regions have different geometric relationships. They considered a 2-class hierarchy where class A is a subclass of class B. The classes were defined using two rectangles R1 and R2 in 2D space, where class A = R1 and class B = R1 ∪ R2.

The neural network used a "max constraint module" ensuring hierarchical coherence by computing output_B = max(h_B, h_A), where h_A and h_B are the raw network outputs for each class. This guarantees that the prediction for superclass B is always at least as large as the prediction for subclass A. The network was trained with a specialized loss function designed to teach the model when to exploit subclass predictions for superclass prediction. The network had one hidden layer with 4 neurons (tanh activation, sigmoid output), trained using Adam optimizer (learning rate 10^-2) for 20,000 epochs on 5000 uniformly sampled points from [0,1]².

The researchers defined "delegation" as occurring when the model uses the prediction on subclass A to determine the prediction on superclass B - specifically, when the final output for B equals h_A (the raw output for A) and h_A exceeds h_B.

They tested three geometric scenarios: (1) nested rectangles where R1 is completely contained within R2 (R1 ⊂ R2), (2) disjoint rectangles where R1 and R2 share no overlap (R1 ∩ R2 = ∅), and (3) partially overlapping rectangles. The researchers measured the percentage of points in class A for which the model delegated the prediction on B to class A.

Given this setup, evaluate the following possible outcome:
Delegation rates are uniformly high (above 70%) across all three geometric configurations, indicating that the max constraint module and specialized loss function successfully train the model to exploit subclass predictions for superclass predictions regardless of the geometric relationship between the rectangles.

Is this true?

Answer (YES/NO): NO